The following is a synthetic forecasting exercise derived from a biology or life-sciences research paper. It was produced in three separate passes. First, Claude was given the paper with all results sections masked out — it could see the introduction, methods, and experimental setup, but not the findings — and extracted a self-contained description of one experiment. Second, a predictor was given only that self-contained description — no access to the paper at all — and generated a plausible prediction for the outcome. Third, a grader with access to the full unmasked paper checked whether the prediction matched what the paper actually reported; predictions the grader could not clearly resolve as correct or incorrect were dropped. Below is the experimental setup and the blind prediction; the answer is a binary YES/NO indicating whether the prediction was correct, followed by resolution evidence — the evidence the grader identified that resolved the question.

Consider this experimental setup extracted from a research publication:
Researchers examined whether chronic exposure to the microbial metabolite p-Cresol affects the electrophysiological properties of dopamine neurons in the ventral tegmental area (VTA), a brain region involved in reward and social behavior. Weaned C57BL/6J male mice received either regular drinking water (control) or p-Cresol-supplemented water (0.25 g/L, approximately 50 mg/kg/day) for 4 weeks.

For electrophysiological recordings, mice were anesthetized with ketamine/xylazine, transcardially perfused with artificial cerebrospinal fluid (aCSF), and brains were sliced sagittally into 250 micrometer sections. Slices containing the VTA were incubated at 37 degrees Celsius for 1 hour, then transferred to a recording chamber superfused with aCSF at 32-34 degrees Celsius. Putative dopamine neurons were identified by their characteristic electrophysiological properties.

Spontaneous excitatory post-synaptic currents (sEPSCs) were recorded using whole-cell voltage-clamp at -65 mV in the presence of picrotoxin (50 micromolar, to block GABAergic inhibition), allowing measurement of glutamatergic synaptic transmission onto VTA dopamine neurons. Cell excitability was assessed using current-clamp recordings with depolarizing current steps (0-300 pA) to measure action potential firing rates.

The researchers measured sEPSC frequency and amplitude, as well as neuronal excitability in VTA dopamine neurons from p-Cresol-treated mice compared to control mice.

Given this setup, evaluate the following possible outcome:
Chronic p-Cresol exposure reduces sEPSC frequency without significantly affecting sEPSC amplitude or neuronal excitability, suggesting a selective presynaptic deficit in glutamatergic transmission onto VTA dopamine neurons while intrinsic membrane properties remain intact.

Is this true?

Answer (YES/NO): NO